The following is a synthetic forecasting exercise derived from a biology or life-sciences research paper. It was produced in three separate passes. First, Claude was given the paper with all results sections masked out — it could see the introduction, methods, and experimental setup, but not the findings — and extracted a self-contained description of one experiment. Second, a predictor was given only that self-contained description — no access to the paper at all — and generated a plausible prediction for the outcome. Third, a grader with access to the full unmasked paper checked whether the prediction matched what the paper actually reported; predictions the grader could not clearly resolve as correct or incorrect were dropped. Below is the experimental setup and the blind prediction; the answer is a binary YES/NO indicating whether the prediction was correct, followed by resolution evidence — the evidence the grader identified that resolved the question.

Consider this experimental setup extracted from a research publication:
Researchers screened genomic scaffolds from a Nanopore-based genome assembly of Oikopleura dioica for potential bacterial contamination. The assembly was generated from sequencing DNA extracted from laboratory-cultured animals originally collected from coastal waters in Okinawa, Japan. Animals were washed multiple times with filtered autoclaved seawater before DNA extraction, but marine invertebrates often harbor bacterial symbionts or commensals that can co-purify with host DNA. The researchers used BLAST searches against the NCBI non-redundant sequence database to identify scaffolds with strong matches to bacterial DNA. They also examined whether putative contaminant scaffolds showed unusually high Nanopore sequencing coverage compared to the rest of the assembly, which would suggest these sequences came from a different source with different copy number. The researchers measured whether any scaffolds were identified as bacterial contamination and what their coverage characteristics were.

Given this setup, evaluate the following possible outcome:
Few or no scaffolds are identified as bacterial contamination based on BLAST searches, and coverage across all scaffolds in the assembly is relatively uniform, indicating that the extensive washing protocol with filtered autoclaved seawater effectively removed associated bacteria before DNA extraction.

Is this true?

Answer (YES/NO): NO